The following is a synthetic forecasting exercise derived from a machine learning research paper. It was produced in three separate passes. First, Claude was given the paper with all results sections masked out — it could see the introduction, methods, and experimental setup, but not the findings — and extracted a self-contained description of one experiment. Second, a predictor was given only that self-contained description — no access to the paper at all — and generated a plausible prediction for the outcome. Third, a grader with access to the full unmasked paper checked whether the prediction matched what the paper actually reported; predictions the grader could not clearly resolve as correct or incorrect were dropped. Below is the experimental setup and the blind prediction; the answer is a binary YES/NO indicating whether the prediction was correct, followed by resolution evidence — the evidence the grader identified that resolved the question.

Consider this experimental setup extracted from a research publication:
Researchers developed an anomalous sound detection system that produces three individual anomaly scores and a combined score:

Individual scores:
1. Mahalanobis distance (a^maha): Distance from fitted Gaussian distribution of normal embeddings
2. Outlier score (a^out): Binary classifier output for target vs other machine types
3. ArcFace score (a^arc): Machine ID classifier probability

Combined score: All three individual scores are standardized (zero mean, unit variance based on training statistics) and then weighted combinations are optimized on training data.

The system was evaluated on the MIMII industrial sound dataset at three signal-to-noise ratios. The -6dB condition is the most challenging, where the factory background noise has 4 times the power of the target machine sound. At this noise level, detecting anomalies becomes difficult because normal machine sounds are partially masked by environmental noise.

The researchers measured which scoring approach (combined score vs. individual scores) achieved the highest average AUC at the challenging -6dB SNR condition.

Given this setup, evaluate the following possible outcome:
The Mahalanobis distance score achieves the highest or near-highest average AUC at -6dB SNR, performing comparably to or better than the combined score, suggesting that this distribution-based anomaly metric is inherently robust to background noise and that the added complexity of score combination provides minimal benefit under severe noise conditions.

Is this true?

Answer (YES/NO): NO